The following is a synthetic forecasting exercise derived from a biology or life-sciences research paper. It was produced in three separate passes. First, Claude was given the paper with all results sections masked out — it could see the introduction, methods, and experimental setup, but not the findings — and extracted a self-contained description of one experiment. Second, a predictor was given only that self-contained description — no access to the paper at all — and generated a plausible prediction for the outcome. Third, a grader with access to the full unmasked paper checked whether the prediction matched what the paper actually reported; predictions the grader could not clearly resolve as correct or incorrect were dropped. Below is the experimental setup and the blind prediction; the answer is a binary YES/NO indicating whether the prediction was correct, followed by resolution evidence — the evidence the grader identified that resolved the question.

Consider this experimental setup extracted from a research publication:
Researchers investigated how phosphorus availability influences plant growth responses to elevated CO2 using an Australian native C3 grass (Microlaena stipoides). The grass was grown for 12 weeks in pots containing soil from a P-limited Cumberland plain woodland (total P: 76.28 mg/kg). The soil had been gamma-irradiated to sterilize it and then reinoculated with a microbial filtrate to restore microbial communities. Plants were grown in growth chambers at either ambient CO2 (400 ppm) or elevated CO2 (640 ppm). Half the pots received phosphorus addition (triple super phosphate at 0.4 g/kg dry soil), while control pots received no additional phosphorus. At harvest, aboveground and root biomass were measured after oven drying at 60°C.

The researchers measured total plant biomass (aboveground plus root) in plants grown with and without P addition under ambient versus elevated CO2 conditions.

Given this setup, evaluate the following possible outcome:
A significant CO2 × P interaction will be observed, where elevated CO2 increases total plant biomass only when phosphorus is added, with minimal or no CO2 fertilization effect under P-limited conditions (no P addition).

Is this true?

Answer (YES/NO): NO